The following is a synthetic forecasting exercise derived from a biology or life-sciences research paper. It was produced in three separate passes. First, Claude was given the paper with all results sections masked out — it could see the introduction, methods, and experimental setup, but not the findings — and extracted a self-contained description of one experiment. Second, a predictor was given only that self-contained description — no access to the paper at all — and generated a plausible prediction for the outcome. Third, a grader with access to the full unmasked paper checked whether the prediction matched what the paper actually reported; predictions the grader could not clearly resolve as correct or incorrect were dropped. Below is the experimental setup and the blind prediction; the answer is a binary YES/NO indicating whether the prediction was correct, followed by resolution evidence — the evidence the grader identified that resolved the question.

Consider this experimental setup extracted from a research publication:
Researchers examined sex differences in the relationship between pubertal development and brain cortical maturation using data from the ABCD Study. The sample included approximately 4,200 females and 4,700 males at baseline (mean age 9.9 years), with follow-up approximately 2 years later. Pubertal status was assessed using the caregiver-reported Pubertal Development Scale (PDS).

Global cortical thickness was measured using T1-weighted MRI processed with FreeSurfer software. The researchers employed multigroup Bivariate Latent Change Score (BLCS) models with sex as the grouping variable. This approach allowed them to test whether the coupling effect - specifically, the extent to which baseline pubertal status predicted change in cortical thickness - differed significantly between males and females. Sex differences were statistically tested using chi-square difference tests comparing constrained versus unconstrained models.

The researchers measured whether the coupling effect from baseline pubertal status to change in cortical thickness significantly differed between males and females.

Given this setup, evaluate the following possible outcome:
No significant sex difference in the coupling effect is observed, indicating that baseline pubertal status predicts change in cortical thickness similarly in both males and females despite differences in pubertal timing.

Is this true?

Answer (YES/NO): NO